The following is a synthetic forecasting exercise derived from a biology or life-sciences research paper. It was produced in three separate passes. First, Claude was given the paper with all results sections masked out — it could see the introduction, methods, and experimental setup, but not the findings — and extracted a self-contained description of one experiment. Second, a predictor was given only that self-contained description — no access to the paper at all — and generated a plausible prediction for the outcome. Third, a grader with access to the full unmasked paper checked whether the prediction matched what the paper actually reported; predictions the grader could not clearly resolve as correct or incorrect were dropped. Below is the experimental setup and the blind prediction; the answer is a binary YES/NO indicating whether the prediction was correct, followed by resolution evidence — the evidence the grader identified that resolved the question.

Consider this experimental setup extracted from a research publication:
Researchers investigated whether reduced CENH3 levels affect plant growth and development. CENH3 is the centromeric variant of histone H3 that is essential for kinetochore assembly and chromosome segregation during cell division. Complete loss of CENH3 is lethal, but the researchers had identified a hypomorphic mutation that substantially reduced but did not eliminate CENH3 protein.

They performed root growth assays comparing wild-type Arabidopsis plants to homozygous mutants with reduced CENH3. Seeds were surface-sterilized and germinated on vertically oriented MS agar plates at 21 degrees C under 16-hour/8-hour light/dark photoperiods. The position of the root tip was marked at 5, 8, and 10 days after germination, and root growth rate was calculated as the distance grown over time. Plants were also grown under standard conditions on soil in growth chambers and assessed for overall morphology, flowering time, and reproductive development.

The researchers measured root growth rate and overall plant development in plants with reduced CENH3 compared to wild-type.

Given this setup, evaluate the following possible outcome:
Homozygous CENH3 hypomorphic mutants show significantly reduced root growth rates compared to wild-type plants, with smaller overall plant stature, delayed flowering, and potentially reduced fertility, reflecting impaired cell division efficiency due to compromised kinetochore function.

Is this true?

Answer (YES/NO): NO